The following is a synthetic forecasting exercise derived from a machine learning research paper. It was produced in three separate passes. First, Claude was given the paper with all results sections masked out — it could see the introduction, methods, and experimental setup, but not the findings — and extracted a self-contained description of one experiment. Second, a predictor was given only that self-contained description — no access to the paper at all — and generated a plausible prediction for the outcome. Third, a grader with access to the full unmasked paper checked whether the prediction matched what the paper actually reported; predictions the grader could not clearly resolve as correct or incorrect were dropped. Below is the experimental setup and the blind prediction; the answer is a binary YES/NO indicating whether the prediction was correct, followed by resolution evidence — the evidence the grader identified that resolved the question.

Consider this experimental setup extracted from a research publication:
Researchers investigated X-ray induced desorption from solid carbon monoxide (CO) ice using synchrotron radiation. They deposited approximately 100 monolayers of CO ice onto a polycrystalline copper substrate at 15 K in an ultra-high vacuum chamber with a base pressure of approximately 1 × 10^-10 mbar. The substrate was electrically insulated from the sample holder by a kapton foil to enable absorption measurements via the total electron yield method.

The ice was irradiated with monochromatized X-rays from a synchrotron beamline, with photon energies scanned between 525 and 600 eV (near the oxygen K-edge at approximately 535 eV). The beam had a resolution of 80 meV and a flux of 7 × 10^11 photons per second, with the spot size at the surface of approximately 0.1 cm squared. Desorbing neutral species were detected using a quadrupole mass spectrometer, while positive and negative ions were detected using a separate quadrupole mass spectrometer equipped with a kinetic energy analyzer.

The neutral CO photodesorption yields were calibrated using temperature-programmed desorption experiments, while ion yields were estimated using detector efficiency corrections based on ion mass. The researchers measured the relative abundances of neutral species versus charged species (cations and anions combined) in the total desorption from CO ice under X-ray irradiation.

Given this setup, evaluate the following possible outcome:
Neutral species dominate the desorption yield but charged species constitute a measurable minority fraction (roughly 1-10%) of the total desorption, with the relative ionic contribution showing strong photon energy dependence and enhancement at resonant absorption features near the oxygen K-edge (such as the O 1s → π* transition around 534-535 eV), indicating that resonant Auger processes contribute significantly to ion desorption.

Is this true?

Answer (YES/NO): NO